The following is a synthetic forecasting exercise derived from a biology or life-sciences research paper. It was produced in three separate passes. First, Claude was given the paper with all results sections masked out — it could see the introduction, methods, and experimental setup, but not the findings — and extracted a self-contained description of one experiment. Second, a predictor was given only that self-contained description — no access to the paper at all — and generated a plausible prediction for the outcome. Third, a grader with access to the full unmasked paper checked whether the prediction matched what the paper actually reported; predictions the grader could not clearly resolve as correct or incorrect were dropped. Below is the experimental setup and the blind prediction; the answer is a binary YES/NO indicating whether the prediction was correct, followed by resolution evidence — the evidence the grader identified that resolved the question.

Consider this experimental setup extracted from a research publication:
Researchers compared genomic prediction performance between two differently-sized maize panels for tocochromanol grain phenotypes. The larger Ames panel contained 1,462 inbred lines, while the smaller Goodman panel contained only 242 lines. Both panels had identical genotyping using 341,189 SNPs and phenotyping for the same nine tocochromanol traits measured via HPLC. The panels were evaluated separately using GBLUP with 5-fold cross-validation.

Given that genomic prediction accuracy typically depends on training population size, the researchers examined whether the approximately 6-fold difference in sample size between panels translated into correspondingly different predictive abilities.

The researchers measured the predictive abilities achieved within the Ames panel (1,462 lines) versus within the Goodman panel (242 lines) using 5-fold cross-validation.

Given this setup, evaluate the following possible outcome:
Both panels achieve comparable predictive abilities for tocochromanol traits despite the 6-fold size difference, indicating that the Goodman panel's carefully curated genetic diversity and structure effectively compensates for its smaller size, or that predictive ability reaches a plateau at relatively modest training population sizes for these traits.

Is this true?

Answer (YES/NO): NO